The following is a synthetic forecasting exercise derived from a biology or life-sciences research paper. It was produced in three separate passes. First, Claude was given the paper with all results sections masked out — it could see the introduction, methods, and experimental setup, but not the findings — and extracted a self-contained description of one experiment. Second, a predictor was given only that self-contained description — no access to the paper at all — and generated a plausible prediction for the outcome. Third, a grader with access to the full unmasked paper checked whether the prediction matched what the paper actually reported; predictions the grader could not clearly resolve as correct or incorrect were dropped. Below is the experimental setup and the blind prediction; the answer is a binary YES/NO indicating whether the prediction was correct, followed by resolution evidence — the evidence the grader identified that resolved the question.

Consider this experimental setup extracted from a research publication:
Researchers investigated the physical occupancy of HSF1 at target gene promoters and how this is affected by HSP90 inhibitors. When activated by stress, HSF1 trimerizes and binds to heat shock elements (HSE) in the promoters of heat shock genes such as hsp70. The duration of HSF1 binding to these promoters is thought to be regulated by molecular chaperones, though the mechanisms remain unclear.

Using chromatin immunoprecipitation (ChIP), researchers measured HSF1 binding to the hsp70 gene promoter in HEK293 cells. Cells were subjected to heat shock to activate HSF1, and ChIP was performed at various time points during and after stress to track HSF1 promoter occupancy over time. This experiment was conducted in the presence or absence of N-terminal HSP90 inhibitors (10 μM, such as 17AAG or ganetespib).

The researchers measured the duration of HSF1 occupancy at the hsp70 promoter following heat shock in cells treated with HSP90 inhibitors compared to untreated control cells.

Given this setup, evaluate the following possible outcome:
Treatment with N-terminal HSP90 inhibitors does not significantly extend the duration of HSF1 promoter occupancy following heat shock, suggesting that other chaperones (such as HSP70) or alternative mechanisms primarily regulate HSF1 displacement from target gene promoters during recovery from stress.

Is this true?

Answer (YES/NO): NO